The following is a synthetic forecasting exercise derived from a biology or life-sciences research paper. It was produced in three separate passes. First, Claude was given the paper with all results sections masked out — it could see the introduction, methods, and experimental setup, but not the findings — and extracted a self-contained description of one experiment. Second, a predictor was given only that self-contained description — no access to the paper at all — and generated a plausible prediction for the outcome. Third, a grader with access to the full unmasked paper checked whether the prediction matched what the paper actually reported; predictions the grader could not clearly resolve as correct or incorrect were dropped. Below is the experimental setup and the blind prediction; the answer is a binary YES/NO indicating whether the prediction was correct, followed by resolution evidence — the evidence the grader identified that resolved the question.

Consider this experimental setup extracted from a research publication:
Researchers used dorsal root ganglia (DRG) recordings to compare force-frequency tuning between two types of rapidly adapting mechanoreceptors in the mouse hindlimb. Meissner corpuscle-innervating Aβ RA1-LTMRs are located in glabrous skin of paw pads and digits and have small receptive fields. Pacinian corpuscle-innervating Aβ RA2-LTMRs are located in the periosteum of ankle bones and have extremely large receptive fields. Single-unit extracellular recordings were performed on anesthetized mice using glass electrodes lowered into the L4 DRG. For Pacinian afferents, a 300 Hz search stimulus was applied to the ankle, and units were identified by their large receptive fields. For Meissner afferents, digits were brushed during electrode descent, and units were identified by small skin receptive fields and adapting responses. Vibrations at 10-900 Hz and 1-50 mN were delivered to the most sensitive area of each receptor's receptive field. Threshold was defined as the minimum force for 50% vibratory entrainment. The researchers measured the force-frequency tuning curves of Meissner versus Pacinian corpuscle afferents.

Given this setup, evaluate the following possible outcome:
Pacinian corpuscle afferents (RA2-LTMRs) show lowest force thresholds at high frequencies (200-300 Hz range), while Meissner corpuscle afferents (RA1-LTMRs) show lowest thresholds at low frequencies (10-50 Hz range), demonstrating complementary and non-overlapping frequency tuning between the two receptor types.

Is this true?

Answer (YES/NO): NO